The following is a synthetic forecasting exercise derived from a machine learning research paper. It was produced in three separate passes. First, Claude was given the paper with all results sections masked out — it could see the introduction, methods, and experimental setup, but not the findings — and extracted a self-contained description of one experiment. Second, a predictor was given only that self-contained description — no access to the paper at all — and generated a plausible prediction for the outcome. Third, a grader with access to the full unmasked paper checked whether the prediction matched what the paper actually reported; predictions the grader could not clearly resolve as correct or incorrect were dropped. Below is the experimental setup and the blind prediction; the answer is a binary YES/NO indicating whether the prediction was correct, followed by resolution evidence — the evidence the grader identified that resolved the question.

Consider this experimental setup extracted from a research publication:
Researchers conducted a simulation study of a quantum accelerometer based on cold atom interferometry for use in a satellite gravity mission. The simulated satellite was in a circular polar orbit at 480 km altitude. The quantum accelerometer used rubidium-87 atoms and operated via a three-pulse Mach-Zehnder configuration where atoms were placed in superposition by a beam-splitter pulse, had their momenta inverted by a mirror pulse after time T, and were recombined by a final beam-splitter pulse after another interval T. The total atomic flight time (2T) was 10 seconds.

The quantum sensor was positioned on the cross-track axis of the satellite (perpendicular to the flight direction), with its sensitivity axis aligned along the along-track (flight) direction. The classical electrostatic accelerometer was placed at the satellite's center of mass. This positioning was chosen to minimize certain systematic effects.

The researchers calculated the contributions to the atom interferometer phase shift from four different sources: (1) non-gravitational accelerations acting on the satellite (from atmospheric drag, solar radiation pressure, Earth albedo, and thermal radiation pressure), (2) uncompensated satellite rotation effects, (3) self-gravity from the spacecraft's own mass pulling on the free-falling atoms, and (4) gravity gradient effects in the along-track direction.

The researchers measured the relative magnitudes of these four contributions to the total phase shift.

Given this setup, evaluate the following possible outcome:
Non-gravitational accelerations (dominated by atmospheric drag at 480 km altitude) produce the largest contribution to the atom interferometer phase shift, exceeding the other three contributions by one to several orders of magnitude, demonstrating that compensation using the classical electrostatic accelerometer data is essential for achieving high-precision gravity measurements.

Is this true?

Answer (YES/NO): YES